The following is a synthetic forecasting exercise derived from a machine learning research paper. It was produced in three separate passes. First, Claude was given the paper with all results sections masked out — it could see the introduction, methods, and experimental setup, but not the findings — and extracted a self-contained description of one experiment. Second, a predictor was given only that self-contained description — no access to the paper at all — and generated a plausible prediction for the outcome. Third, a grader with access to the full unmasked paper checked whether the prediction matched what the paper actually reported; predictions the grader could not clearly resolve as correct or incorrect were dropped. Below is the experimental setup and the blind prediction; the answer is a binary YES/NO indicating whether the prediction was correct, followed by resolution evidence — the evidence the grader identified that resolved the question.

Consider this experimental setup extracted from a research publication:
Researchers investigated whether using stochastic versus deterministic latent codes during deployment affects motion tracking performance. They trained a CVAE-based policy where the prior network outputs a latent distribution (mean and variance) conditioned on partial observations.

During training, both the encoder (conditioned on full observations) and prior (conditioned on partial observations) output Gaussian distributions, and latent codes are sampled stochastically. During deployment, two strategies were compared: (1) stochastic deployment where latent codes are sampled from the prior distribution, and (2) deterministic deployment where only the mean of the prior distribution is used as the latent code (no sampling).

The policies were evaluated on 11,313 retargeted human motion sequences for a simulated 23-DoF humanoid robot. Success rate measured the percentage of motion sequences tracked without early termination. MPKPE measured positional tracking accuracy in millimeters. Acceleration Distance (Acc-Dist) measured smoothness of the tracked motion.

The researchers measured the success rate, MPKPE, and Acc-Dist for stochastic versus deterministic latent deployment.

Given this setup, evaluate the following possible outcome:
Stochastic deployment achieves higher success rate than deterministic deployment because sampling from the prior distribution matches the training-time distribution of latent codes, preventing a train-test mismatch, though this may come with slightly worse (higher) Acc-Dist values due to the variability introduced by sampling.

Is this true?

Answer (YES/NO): NO